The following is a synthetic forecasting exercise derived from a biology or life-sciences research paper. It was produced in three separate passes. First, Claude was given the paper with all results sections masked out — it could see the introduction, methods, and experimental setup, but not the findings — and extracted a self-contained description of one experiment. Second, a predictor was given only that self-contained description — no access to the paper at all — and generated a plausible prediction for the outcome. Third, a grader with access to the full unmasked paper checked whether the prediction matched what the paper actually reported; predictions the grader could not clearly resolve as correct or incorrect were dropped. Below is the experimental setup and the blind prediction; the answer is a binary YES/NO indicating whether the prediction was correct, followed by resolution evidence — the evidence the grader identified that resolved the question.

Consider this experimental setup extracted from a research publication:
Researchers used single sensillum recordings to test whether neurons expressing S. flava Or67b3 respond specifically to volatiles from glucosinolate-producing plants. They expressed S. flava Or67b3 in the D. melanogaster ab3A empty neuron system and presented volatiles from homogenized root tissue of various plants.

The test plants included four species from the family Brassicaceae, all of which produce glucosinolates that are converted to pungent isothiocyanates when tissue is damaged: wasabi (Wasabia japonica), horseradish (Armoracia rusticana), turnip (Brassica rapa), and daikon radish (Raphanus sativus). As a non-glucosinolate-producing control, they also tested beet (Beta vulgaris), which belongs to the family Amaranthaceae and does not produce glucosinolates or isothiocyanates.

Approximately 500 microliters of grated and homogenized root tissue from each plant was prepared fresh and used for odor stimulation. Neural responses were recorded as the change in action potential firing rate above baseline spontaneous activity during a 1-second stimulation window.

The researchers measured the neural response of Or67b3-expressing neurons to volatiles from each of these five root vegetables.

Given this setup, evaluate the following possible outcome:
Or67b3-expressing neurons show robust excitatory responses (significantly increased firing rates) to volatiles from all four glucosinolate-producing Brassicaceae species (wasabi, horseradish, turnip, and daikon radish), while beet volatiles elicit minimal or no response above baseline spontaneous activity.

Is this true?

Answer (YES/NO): NO